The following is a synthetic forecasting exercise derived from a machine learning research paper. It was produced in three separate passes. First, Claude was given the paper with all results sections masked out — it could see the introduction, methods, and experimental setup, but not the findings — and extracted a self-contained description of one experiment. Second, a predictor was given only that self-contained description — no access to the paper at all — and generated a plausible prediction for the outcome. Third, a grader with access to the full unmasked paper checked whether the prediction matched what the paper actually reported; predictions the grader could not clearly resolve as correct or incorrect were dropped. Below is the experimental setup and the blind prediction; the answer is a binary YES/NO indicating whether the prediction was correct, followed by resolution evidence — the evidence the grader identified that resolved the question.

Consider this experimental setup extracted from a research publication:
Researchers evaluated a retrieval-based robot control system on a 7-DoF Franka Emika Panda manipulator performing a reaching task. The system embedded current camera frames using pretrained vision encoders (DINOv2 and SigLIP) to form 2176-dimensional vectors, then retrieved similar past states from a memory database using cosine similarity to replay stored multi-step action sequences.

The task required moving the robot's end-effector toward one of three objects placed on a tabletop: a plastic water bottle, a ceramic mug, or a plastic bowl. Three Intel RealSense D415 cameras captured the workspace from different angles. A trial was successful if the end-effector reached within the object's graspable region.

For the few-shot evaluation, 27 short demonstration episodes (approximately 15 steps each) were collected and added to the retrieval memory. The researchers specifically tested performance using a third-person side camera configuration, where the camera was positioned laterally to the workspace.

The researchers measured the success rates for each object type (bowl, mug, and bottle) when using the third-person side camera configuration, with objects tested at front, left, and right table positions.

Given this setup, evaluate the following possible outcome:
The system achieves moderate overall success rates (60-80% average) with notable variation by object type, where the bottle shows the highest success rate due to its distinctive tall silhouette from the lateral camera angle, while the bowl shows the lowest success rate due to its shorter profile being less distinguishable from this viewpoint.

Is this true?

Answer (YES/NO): NO